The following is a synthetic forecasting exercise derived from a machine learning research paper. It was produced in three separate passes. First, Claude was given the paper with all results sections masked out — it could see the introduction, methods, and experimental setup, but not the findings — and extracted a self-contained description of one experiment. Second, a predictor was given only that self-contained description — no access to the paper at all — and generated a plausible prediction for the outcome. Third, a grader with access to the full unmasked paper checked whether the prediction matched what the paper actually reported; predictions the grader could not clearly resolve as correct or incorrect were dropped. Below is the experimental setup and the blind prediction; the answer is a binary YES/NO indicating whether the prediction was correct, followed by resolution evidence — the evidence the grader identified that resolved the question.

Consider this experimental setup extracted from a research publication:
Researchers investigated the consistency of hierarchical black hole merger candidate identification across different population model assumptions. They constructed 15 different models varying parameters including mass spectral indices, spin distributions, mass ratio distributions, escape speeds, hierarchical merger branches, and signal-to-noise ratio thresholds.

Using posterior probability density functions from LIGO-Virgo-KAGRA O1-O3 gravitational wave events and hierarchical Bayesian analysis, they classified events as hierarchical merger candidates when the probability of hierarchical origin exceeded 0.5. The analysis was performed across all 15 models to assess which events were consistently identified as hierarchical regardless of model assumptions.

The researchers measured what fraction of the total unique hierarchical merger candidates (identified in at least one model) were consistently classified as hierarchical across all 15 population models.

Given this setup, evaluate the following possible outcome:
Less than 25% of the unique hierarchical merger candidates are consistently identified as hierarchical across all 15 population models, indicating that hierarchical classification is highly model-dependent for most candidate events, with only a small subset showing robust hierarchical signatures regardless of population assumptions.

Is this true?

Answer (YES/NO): NO